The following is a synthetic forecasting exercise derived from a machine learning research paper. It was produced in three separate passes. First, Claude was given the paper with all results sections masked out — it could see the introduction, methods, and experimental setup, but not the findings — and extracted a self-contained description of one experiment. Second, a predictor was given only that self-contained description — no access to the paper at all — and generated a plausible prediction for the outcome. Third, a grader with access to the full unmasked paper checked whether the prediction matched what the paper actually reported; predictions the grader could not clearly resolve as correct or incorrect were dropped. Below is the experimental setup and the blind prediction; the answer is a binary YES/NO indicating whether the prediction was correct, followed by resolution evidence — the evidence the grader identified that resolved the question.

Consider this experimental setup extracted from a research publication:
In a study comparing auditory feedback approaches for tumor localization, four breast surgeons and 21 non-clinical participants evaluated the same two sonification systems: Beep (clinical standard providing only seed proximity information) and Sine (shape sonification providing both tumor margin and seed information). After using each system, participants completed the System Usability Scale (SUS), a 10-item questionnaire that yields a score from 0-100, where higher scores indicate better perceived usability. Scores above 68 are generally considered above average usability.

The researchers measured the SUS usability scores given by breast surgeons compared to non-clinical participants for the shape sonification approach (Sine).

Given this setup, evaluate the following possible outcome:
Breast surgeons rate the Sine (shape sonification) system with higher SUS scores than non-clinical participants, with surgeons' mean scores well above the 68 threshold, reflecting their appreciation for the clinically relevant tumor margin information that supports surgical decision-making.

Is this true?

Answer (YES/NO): YES